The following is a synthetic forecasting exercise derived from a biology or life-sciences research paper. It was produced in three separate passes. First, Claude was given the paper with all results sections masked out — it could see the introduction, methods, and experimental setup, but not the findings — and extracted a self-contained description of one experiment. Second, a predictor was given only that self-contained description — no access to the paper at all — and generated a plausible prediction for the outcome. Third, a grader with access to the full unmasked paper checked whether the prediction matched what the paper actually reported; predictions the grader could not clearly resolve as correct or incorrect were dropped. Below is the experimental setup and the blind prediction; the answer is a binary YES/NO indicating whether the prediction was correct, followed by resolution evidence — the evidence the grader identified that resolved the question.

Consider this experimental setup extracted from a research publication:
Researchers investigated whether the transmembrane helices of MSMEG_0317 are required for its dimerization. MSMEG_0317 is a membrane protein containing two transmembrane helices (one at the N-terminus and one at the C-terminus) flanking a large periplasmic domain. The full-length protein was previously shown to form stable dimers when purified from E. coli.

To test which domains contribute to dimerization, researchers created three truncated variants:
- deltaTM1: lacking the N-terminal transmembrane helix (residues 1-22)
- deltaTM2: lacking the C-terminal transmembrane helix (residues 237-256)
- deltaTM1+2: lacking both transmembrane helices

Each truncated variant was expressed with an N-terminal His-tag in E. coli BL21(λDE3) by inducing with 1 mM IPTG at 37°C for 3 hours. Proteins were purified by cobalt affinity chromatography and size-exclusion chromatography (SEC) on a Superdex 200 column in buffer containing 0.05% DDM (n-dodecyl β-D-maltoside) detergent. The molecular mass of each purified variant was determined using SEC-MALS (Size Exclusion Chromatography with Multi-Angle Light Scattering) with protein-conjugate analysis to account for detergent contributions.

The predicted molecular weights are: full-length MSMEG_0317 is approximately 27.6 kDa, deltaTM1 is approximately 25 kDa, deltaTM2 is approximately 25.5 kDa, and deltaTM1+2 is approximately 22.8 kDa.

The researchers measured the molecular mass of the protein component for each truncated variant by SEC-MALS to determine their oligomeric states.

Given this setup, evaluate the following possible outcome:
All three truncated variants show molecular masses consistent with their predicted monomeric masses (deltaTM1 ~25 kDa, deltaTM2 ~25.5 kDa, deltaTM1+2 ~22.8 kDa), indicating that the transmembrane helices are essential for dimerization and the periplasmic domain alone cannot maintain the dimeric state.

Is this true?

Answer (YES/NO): NO